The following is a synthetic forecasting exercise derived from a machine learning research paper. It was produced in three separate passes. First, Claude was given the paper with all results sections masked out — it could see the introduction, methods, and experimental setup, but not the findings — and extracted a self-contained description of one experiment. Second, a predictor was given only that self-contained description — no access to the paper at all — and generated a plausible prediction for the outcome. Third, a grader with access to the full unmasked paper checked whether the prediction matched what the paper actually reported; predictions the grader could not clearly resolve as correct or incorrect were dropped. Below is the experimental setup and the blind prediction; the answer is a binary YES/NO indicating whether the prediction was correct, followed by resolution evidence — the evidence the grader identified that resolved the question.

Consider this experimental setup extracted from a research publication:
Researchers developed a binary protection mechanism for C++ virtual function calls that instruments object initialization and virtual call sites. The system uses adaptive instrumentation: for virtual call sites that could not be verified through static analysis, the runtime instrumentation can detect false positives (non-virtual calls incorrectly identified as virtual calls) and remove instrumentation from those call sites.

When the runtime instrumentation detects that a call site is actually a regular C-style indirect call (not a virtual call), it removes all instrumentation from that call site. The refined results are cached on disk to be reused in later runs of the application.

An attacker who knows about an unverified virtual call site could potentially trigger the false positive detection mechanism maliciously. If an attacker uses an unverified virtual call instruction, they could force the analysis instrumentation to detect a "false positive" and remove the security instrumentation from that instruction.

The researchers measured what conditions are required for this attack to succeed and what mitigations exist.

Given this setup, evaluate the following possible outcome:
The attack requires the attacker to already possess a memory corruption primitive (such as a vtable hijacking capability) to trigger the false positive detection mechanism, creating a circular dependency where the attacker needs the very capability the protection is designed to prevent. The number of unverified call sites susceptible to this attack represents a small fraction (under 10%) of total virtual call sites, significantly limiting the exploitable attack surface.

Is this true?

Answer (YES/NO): NO